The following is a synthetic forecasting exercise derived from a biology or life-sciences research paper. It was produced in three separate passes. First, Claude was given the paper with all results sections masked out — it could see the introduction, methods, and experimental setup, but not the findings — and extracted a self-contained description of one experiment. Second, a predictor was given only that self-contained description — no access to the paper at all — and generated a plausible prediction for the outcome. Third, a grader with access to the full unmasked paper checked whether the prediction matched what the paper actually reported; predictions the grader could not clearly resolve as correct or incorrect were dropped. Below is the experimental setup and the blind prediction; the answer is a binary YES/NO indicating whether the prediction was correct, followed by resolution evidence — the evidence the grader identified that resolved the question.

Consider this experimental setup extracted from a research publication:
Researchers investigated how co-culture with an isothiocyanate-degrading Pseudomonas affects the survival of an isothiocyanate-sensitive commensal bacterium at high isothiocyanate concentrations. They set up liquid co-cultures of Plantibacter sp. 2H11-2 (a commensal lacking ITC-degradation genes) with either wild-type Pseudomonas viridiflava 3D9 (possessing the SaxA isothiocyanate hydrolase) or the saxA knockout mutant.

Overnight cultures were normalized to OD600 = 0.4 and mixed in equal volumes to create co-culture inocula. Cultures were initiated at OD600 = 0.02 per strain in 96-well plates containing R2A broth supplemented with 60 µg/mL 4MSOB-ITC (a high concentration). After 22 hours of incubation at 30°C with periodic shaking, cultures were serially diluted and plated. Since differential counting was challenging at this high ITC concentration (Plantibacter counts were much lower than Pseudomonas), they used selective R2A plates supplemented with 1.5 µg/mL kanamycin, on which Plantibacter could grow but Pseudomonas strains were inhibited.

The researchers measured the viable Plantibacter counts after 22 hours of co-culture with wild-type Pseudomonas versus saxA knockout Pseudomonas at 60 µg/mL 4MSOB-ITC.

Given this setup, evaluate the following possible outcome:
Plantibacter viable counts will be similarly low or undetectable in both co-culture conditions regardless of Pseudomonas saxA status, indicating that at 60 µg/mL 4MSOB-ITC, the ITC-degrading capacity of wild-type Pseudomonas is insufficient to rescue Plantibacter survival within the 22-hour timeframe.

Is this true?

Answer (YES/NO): NO